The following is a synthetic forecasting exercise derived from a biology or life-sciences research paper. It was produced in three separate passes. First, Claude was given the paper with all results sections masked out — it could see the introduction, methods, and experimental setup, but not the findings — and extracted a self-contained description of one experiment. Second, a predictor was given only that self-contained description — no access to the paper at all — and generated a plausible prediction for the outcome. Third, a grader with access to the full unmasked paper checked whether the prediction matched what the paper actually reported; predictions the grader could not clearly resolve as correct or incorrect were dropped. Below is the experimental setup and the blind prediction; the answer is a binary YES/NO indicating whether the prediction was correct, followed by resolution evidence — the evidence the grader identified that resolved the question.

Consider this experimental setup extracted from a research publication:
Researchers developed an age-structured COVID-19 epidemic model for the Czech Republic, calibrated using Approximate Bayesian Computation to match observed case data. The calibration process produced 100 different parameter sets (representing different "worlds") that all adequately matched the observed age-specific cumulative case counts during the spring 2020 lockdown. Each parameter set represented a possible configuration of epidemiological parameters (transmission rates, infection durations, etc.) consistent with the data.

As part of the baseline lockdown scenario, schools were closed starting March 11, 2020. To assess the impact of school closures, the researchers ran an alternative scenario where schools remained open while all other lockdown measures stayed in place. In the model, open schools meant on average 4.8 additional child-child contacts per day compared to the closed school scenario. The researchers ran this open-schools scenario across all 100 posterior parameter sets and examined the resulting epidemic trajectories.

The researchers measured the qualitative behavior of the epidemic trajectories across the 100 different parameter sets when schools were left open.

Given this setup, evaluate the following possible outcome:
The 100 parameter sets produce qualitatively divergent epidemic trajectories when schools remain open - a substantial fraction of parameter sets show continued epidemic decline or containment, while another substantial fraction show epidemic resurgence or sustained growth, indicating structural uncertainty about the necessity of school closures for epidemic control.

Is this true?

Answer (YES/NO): YES